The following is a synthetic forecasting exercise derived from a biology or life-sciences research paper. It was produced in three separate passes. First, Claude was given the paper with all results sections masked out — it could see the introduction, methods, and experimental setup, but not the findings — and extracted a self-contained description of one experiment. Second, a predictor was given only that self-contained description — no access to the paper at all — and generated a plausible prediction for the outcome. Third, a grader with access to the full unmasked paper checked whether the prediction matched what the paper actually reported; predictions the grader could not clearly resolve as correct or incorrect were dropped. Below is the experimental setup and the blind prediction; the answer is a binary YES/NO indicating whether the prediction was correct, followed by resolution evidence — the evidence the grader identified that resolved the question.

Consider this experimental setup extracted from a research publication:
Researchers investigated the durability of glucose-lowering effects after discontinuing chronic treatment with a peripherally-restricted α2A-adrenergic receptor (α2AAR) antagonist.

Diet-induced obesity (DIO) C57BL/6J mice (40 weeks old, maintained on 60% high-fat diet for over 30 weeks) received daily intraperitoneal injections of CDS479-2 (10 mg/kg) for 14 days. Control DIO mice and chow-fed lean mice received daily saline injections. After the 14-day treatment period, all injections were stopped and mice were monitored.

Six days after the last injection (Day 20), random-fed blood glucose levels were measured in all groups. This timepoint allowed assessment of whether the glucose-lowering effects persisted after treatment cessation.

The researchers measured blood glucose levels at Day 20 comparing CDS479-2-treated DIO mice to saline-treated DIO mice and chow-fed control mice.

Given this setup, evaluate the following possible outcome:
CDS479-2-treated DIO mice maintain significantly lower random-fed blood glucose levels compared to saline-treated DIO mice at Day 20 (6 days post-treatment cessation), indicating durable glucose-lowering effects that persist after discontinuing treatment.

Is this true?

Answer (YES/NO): YES